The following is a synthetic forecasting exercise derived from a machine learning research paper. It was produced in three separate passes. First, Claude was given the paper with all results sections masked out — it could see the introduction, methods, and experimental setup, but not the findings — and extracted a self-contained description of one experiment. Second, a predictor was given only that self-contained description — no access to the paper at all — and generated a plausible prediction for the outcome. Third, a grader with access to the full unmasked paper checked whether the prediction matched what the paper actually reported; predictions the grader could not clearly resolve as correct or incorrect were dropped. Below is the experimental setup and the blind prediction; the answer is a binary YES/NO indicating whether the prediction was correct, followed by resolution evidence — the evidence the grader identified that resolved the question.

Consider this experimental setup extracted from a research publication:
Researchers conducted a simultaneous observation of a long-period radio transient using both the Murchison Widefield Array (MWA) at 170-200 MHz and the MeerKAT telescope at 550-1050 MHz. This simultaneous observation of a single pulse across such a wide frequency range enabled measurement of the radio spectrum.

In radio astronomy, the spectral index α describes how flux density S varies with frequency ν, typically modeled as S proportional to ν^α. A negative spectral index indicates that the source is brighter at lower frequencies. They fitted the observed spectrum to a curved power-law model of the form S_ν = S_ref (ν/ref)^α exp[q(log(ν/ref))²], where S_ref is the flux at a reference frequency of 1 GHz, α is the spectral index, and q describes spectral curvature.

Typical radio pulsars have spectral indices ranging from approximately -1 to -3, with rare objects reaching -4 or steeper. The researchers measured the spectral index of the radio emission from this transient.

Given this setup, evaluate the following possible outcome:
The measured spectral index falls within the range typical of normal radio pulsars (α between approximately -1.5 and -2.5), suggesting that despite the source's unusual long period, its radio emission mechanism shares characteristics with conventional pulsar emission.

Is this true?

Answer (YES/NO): NO